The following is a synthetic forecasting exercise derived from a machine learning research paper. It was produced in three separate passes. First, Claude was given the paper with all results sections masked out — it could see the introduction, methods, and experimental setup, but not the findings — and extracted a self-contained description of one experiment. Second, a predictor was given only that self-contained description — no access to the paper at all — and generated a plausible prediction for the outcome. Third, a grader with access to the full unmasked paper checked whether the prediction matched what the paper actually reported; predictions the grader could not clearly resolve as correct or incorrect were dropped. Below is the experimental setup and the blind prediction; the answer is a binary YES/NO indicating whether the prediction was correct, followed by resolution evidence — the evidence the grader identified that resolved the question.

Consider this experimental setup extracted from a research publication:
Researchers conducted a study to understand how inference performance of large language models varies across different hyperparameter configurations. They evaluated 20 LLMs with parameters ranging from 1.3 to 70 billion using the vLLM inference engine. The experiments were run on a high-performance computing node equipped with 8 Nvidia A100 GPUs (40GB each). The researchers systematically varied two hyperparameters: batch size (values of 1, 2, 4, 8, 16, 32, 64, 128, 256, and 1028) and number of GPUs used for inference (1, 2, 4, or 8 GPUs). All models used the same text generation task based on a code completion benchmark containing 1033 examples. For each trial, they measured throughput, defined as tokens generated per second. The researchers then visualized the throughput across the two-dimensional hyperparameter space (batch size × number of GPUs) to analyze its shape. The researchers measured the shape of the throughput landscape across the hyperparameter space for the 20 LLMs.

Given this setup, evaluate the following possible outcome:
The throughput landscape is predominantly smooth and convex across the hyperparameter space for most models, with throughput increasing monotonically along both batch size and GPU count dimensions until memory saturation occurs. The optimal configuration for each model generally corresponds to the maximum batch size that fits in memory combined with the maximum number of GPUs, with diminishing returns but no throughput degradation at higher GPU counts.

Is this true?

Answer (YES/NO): NO